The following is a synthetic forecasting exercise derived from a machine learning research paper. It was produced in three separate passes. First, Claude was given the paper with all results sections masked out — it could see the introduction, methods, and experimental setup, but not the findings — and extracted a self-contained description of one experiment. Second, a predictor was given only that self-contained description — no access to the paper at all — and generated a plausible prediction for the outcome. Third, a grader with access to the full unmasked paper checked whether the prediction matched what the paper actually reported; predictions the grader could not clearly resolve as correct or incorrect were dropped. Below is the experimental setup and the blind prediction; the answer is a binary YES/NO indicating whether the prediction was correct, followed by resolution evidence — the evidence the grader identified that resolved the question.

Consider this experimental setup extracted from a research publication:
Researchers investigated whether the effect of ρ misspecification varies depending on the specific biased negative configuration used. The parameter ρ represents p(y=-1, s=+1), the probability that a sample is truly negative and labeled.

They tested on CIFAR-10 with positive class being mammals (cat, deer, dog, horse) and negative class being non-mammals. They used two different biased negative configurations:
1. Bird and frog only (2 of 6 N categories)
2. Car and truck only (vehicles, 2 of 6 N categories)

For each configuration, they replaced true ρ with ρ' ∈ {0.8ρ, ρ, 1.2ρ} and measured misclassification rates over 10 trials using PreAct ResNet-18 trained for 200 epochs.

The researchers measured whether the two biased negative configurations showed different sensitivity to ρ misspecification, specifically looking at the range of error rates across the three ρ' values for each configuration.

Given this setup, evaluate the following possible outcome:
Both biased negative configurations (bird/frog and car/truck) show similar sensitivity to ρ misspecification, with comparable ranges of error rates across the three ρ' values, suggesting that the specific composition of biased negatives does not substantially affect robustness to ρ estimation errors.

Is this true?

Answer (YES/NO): NO